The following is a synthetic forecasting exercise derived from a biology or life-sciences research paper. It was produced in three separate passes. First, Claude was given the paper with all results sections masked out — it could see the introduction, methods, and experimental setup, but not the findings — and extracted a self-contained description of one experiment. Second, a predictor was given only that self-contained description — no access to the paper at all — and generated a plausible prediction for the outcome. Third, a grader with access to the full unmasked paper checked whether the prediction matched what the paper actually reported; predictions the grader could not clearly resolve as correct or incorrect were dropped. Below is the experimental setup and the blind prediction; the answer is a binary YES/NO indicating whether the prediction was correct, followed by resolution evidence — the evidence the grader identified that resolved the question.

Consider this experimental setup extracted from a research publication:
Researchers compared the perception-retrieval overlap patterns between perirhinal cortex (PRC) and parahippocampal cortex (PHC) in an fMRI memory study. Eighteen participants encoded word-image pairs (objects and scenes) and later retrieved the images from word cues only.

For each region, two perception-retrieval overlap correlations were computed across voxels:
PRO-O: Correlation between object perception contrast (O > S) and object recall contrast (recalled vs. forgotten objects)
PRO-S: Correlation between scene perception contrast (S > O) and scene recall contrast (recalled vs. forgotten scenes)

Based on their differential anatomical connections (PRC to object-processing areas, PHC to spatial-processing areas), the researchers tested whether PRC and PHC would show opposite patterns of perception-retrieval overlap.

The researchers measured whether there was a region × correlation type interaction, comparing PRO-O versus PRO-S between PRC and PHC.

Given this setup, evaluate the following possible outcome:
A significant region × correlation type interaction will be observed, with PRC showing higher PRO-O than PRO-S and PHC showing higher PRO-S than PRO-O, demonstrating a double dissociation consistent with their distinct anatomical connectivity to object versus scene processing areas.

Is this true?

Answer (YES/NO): YES